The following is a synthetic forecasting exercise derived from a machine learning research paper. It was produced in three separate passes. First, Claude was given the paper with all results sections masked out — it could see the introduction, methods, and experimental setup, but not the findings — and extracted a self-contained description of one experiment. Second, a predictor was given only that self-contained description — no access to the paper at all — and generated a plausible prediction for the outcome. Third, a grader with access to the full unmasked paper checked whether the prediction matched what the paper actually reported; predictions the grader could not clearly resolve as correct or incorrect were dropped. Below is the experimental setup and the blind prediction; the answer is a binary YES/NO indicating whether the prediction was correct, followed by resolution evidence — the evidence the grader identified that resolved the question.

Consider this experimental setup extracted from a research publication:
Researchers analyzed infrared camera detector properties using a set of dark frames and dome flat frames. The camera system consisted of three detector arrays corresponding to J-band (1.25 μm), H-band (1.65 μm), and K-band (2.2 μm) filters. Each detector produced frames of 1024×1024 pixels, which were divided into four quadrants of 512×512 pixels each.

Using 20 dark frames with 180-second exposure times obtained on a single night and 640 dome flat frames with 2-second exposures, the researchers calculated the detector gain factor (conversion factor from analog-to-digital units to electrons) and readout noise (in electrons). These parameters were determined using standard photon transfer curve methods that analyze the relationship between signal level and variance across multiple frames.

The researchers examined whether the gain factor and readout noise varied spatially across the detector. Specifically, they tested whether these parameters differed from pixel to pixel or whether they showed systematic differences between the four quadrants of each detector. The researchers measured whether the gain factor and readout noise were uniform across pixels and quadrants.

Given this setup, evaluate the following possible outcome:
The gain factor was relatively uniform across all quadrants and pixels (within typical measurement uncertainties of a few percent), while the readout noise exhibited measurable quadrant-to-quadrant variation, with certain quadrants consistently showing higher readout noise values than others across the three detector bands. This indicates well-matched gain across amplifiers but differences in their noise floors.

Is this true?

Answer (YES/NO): NO